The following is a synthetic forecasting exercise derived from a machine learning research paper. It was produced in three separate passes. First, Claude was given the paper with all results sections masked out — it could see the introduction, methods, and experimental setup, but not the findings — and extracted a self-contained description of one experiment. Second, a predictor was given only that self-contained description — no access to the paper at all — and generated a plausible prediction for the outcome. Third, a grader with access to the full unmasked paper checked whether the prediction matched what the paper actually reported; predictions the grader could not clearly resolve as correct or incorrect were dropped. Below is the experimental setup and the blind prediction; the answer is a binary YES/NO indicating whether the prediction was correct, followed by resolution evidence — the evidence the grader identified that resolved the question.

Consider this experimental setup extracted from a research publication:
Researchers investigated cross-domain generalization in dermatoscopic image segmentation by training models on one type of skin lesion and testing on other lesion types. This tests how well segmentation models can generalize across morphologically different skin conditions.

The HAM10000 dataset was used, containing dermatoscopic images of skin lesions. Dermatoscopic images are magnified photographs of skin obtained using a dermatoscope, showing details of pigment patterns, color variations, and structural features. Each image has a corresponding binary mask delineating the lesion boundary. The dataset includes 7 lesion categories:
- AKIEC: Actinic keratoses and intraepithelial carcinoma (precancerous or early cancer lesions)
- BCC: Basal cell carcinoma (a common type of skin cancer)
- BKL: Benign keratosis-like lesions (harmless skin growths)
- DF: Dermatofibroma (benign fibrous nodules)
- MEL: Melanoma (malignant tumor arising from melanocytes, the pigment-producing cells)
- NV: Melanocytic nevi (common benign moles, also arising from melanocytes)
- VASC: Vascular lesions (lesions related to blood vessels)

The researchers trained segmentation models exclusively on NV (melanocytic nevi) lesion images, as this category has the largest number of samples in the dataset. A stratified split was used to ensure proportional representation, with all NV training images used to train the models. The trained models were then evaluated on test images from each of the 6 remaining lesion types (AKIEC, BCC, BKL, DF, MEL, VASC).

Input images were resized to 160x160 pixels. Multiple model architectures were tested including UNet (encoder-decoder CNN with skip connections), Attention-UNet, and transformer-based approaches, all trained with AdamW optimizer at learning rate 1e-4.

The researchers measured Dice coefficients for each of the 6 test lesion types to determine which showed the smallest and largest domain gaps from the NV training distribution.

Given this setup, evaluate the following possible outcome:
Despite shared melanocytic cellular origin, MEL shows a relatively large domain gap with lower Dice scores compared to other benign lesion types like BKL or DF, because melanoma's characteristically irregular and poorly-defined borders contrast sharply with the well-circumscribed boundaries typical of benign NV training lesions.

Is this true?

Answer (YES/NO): NO